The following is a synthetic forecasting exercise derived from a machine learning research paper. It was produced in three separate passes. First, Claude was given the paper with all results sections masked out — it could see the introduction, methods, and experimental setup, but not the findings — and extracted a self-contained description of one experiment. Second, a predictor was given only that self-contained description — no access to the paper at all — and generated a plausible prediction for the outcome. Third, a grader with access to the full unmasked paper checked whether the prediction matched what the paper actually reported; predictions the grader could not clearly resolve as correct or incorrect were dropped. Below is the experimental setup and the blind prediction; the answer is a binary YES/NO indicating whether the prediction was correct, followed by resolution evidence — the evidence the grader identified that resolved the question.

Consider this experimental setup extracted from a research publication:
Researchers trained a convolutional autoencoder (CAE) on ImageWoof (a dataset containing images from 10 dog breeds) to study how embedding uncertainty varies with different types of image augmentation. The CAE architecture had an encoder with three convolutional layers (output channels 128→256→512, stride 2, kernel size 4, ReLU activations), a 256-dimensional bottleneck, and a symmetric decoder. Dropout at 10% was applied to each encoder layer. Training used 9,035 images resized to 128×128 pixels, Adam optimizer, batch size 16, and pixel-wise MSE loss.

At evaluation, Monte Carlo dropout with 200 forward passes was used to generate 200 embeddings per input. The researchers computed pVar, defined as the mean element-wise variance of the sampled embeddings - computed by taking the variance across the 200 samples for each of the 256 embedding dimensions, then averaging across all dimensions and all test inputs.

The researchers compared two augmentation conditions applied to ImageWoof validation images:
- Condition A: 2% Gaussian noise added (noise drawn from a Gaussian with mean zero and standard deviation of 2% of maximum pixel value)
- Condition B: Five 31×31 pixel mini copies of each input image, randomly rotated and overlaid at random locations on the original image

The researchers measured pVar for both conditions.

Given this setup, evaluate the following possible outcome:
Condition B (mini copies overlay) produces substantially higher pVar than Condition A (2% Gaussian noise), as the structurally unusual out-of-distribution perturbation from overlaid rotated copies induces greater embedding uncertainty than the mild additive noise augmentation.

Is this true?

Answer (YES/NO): YES